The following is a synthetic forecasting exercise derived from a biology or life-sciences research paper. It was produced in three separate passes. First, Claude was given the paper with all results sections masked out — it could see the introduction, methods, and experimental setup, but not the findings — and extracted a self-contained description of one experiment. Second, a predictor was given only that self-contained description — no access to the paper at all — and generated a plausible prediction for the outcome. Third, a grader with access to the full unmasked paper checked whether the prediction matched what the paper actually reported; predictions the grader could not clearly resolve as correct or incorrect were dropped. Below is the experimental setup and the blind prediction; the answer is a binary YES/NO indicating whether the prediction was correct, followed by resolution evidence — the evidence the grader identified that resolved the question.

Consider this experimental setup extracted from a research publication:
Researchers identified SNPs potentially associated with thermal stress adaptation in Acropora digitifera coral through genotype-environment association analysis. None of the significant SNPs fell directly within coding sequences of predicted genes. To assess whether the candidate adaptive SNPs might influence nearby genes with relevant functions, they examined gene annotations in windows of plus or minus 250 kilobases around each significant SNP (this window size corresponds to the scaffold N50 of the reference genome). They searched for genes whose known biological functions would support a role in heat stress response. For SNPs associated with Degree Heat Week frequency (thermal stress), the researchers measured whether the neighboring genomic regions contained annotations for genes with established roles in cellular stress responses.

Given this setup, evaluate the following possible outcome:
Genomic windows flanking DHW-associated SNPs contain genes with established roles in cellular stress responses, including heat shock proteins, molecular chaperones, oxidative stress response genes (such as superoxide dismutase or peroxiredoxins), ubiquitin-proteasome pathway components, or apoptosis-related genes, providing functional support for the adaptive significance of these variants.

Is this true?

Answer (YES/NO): NO